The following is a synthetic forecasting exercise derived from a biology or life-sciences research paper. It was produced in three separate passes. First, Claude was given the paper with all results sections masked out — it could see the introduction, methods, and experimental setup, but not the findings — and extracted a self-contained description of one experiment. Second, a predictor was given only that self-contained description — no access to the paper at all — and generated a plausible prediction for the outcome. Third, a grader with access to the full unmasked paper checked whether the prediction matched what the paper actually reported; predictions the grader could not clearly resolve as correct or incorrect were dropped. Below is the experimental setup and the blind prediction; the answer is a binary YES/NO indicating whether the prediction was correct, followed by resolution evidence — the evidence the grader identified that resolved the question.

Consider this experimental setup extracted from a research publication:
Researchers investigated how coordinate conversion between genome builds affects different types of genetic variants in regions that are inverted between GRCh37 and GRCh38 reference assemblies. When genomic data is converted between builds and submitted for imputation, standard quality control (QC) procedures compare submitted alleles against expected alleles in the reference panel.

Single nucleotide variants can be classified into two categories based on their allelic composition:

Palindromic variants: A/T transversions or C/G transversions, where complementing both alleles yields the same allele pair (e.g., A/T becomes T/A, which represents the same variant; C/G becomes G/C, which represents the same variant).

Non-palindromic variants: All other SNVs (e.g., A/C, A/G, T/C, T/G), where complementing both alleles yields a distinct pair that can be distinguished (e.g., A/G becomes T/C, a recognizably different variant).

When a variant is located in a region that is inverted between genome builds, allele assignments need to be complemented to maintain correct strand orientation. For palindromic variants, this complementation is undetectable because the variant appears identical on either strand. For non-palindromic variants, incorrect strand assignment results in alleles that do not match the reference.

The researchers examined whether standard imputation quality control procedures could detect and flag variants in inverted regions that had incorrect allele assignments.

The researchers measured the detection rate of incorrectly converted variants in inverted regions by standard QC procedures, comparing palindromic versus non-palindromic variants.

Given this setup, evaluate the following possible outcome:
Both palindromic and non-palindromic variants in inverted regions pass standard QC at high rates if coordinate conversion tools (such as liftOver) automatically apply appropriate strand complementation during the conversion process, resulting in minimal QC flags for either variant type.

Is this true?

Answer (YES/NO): NO